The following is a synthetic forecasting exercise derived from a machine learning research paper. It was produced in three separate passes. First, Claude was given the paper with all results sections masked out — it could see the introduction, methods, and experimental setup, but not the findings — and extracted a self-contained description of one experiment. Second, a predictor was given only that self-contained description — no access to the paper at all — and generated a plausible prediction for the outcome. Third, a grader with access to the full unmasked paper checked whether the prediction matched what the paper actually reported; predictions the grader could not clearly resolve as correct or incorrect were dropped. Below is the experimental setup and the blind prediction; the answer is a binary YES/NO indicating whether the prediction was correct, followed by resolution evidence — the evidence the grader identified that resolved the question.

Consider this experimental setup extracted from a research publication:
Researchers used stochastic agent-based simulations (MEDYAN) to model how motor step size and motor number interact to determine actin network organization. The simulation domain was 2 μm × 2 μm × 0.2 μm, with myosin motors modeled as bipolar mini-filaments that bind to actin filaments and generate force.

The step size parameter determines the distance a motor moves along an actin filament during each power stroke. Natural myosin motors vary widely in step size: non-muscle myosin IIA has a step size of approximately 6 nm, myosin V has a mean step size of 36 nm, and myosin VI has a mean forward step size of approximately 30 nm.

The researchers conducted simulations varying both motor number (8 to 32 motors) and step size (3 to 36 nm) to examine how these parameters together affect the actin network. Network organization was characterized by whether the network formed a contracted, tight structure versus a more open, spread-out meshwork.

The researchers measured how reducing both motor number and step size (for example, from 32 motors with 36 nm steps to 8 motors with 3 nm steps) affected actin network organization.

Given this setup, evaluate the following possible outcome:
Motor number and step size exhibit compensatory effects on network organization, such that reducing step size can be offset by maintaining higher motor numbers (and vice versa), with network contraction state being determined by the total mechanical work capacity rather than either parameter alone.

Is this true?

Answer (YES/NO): NO